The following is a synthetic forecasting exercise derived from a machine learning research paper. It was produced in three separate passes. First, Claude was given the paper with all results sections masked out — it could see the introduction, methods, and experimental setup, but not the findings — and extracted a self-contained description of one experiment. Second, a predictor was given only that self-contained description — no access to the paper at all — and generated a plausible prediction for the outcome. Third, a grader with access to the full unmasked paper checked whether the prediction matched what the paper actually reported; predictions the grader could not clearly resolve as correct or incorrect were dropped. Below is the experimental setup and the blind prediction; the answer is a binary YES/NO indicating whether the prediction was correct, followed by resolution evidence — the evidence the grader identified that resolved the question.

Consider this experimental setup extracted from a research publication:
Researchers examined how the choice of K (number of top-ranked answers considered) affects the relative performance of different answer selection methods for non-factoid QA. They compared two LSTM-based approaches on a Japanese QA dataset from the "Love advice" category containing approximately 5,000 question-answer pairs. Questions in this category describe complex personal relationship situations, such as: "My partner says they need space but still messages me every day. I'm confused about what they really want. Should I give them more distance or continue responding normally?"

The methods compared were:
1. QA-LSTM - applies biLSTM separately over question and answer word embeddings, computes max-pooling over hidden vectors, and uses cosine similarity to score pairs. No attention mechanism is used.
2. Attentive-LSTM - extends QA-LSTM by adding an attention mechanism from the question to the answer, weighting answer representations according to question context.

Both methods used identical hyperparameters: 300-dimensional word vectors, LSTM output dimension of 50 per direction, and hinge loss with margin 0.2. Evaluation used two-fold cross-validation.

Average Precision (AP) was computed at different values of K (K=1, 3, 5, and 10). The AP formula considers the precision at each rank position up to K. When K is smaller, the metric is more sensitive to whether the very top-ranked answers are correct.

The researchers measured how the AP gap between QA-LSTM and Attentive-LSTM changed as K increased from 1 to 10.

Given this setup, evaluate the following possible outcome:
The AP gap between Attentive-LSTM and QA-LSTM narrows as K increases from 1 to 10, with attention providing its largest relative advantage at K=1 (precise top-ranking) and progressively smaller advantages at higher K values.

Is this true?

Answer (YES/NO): NO